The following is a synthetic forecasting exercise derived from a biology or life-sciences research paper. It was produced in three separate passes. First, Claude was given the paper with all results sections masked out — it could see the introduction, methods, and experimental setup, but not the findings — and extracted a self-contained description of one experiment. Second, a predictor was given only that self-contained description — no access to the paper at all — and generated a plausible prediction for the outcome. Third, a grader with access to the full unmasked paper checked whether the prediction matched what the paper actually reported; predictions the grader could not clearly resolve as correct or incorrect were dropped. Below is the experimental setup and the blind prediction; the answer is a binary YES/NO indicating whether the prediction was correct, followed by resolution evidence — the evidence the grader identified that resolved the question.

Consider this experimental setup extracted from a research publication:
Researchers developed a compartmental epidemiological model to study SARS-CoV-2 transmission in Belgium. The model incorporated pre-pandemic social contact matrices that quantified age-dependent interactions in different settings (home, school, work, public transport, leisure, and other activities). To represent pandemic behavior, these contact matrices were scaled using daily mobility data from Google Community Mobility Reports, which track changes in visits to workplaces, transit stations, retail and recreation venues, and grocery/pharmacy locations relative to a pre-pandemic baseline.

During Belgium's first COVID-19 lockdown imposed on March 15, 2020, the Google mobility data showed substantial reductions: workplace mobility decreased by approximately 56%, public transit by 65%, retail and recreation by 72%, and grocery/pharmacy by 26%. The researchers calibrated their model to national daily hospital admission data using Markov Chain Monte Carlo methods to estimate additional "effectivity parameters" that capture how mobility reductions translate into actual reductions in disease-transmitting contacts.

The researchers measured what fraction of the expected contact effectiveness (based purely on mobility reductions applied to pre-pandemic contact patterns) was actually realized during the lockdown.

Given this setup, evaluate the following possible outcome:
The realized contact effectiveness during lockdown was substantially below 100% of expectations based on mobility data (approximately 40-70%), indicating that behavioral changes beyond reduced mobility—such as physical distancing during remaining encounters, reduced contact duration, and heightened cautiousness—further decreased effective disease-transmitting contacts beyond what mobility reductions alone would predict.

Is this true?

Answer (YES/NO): NO